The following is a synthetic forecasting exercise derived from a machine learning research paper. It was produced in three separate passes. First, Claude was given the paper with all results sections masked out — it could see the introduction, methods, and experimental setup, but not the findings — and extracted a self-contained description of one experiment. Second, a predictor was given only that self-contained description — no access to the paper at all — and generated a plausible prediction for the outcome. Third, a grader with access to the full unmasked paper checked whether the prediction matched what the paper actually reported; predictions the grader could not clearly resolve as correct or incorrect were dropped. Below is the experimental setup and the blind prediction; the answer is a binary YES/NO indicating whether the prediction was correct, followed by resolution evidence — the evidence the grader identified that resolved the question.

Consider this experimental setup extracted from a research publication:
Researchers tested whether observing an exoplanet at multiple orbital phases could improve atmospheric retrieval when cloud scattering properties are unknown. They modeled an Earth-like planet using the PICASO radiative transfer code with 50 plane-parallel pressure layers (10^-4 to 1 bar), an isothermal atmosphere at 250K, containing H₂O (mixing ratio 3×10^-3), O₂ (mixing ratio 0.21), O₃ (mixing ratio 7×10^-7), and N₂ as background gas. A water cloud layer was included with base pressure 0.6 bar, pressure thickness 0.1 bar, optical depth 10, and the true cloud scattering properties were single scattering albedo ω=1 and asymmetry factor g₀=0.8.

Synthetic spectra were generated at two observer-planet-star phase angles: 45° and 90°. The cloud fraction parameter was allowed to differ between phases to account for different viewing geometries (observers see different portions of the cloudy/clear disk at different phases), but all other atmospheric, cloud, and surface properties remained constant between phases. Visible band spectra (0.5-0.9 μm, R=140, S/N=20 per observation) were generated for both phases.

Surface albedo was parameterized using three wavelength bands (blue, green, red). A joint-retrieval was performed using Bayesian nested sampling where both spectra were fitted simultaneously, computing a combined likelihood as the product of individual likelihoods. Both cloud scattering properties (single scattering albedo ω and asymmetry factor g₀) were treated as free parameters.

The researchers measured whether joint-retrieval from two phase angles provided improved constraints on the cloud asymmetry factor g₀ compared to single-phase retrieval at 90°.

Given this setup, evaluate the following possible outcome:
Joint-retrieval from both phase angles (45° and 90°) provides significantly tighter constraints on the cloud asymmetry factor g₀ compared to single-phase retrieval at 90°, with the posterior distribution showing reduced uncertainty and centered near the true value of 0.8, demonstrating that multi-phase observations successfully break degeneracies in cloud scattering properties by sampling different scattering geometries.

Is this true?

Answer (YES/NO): NO